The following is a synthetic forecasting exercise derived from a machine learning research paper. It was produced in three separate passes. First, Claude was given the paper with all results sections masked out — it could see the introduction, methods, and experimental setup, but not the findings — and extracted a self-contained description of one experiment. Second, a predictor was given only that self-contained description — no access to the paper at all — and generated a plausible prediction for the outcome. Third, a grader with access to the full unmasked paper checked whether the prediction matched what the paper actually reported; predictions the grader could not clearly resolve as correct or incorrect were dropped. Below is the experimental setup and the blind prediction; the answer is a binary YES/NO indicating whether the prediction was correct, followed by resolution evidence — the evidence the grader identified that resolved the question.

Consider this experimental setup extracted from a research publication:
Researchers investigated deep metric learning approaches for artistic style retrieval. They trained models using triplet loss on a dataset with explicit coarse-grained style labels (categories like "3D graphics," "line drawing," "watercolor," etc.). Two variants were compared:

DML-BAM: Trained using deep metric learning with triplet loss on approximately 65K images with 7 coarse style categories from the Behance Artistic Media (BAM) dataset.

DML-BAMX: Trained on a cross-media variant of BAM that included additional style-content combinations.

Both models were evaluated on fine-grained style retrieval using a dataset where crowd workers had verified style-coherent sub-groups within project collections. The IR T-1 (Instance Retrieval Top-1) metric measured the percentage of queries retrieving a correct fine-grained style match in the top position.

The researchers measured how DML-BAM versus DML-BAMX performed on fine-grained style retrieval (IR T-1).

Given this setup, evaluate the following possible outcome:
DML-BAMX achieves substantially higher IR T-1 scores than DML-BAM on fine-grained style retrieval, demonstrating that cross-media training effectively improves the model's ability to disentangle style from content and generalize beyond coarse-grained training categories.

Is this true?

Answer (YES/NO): NO